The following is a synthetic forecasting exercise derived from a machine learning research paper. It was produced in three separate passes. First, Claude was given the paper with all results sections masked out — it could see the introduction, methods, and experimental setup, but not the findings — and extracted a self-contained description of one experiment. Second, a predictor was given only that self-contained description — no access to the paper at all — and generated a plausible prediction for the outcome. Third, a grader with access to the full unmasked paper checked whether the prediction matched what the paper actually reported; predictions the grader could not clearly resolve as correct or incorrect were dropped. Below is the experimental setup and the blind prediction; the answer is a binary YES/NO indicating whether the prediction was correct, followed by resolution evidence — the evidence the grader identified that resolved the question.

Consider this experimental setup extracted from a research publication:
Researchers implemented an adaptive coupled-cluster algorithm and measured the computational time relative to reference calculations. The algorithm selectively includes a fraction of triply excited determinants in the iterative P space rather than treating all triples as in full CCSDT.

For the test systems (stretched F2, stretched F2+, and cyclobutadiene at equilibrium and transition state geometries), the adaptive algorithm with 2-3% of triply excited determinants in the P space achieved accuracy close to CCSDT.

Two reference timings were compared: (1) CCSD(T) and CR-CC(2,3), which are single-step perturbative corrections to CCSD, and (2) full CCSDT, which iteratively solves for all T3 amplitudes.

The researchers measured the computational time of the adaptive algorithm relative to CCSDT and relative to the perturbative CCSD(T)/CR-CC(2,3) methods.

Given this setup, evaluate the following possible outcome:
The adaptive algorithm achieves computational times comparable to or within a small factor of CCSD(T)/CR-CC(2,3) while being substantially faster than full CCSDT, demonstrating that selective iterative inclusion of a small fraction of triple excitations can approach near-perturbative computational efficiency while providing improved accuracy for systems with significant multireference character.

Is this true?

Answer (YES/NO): YES